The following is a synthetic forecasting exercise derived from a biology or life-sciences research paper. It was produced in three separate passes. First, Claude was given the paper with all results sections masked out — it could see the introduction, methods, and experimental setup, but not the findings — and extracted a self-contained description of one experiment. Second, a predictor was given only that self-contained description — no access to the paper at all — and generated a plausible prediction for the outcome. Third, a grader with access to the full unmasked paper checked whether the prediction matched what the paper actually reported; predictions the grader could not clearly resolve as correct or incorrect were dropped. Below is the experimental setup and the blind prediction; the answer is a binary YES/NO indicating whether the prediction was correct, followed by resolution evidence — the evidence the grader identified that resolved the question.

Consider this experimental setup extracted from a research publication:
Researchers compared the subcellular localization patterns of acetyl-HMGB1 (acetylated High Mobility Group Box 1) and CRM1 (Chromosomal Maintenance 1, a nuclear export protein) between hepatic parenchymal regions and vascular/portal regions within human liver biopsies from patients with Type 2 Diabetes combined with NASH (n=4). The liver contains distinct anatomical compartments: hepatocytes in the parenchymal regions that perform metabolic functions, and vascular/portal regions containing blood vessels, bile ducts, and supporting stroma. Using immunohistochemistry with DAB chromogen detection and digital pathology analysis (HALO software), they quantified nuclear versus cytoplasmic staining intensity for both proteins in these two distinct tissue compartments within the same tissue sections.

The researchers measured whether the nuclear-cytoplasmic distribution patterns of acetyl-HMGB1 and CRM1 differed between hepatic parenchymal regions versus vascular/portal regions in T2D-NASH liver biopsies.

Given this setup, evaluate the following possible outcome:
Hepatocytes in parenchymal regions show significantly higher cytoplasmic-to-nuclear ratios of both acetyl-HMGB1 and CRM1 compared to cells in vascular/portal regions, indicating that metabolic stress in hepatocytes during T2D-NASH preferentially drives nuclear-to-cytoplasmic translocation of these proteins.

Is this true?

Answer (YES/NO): NO